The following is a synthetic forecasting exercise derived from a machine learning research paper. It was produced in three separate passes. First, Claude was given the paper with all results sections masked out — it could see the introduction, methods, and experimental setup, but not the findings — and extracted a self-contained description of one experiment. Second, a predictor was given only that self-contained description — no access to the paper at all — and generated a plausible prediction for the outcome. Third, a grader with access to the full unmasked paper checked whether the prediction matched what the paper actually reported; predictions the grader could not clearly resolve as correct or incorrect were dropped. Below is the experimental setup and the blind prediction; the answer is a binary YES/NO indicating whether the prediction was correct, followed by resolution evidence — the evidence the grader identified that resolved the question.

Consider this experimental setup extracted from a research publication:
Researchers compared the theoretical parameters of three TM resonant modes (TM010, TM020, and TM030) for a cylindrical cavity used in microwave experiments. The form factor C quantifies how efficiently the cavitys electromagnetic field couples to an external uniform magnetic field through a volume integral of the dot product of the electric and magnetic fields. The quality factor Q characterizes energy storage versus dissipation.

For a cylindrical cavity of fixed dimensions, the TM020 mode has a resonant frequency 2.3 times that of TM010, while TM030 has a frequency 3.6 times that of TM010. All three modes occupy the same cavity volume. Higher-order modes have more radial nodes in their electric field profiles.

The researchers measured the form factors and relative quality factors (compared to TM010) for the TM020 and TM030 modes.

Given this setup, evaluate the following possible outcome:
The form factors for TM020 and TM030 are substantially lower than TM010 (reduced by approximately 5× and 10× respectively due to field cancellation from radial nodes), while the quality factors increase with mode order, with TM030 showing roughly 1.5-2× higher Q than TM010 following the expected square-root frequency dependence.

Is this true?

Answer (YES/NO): NO